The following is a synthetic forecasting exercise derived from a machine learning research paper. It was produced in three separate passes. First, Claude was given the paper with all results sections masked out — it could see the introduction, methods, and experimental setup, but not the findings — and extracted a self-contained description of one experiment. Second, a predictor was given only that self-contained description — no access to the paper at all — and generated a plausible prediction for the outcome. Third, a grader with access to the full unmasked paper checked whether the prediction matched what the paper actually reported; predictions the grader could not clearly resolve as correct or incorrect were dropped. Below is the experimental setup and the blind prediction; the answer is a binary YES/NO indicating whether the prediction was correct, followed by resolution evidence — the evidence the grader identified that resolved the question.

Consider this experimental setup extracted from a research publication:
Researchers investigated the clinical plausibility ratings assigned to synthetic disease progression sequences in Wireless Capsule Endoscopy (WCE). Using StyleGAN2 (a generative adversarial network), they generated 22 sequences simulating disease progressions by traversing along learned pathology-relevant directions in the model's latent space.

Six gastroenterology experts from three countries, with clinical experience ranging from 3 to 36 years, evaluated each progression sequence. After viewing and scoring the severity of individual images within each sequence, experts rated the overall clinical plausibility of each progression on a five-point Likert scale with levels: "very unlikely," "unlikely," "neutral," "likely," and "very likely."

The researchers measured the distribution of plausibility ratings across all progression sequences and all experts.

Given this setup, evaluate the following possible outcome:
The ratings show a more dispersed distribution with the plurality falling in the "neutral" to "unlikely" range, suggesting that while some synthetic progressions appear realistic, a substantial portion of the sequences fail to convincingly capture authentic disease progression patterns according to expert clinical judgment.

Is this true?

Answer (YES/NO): NO